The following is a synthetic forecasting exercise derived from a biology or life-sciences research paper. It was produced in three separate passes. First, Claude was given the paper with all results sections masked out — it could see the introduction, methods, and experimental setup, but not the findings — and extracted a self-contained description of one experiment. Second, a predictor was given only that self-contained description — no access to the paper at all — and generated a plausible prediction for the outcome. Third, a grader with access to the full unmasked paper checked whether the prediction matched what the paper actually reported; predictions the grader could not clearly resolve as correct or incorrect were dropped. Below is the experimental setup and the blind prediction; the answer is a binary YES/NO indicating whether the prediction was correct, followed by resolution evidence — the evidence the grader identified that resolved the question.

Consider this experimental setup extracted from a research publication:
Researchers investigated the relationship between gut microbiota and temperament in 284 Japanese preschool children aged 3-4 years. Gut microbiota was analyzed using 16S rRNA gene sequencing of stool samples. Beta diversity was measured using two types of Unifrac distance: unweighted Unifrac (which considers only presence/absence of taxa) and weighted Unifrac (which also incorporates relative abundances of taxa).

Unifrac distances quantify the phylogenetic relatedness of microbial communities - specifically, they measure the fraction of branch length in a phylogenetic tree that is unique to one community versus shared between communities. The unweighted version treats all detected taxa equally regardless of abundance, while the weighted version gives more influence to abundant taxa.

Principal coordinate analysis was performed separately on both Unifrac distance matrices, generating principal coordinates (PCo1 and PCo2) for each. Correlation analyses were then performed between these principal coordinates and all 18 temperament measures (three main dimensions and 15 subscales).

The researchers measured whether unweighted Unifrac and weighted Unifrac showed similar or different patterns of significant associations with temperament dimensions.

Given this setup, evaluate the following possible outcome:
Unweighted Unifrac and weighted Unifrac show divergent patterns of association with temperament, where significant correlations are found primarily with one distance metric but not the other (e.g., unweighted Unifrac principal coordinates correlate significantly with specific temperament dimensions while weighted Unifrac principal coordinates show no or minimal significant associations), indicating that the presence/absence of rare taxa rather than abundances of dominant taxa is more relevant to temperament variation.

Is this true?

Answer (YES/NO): YES